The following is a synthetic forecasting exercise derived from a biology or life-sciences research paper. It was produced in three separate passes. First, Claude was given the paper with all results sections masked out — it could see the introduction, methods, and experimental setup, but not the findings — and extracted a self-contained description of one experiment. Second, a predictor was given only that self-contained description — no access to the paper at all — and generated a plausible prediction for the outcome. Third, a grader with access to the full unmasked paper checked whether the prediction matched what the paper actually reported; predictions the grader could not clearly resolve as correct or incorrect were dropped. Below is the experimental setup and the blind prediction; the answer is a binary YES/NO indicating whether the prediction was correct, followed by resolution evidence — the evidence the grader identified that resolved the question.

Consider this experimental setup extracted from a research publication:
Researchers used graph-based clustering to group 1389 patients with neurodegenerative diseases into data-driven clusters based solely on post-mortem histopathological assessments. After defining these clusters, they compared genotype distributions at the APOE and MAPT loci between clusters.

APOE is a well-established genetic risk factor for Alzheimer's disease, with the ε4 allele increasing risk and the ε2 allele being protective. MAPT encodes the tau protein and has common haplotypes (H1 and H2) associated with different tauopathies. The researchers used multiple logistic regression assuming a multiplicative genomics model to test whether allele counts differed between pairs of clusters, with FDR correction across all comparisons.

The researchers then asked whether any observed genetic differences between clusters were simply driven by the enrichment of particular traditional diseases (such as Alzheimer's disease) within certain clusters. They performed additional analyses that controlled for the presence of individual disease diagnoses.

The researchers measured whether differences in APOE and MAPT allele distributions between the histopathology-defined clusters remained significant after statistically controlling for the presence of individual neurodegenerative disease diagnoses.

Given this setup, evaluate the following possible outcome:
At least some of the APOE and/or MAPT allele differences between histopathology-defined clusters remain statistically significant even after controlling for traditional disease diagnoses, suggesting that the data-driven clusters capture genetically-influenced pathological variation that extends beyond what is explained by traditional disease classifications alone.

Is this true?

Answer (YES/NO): YES